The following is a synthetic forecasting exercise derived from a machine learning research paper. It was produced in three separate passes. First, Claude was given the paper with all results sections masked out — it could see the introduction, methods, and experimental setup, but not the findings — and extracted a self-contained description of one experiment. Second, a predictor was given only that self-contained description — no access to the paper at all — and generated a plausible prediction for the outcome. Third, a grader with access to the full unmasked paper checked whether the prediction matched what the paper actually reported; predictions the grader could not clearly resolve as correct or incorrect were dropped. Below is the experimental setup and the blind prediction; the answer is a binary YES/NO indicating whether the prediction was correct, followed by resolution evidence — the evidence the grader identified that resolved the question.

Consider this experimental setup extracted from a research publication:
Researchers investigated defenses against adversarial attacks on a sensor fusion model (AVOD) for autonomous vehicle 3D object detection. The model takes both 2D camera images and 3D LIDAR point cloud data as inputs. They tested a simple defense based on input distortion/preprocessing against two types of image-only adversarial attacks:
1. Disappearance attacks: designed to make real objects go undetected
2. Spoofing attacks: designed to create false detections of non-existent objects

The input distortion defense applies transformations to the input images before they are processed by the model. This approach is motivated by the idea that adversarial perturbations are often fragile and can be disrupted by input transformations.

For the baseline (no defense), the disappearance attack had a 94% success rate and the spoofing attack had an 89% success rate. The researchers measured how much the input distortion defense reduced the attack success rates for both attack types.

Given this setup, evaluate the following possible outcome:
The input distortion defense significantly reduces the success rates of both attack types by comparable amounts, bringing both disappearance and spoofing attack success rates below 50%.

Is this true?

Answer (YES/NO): NO